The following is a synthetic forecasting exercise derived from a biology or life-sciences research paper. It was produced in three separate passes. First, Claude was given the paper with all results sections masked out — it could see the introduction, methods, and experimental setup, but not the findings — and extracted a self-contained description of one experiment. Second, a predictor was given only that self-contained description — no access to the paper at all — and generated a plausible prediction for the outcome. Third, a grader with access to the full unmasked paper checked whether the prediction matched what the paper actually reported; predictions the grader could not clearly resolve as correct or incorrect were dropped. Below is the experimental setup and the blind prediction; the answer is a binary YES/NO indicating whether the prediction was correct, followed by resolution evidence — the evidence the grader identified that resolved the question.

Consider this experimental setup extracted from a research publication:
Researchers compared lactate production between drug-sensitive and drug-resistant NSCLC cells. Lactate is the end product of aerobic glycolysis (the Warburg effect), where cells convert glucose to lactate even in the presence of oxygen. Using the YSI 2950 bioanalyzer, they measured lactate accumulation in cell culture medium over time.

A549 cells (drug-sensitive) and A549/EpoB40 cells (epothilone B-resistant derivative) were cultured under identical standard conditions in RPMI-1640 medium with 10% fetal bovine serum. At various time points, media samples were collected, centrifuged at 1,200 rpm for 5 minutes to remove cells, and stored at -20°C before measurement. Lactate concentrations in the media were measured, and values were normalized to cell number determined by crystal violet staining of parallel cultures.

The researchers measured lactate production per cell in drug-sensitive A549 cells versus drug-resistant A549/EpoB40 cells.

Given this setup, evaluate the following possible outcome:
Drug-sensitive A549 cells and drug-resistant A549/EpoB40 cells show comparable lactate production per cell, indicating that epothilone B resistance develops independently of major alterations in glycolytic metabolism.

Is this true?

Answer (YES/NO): NO